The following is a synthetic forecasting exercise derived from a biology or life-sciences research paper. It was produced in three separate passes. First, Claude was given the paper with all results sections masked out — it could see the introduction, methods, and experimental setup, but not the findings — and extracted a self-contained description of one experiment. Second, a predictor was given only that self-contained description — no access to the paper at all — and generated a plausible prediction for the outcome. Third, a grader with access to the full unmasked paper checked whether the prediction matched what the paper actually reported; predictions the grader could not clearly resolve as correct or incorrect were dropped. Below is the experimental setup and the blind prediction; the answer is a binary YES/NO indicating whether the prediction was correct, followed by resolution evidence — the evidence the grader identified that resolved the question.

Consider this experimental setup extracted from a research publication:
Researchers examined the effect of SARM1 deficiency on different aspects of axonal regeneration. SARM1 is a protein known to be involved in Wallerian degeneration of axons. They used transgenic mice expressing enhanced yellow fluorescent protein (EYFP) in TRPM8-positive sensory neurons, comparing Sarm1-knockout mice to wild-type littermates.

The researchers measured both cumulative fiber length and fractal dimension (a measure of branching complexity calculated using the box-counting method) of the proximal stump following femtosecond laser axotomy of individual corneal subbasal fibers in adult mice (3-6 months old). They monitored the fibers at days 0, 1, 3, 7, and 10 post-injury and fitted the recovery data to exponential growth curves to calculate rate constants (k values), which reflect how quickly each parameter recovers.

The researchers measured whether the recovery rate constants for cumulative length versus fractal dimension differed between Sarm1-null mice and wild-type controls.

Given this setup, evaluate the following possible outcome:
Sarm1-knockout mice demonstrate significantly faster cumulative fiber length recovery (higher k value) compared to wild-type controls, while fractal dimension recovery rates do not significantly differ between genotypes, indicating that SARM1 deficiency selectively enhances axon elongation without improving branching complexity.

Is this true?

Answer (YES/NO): NO